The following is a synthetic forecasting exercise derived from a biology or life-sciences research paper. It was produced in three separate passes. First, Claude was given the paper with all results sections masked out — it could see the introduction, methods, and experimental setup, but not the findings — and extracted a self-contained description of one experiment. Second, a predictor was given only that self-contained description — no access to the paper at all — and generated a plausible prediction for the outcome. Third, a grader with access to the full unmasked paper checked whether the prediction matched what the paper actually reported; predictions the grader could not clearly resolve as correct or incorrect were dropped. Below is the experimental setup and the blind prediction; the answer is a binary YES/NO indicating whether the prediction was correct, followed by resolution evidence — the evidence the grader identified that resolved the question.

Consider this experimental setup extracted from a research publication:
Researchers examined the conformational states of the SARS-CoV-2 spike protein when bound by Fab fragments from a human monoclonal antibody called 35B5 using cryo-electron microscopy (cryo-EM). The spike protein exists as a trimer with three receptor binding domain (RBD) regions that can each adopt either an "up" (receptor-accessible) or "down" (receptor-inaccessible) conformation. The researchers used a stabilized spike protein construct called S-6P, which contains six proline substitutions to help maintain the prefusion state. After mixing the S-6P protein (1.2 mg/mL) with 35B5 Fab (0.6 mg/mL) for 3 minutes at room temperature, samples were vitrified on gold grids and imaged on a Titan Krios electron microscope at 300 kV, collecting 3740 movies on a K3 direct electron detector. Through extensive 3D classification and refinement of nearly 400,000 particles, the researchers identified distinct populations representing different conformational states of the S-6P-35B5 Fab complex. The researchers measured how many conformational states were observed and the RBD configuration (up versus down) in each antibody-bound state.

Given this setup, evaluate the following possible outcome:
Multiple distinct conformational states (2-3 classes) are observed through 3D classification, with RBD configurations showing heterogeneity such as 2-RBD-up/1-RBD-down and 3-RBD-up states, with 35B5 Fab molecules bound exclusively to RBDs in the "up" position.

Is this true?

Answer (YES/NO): NO